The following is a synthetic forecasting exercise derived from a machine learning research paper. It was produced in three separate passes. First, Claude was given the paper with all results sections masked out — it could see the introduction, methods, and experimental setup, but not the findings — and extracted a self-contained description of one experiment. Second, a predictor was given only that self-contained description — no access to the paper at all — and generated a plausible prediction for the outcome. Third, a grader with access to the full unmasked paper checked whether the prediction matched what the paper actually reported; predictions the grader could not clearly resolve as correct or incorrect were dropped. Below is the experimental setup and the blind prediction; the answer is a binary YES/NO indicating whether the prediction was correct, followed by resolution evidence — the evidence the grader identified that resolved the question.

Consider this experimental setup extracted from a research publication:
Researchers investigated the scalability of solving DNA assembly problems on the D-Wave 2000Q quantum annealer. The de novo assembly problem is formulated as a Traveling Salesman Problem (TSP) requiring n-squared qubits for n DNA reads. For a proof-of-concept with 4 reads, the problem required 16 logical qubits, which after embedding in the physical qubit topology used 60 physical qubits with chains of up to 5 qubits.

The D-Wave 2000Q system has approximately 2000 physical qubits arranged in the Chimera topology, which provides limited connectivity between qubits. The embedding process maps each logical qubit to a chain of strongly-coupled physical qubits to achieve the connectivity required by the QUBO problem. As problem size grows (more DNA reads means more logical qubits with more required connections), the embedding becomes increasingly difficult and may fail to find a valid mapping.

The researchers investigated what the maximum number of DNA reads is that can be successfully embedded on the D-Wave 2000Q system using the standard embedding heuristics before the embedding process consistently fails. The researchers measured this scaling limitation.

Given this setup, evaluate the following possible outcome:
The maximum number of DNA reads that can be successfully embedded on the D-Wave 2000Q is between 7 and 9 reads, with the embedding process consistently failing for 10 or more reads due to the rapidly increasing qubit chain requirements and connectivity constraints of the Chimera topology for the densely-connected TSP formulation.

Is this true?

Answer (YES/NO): YES